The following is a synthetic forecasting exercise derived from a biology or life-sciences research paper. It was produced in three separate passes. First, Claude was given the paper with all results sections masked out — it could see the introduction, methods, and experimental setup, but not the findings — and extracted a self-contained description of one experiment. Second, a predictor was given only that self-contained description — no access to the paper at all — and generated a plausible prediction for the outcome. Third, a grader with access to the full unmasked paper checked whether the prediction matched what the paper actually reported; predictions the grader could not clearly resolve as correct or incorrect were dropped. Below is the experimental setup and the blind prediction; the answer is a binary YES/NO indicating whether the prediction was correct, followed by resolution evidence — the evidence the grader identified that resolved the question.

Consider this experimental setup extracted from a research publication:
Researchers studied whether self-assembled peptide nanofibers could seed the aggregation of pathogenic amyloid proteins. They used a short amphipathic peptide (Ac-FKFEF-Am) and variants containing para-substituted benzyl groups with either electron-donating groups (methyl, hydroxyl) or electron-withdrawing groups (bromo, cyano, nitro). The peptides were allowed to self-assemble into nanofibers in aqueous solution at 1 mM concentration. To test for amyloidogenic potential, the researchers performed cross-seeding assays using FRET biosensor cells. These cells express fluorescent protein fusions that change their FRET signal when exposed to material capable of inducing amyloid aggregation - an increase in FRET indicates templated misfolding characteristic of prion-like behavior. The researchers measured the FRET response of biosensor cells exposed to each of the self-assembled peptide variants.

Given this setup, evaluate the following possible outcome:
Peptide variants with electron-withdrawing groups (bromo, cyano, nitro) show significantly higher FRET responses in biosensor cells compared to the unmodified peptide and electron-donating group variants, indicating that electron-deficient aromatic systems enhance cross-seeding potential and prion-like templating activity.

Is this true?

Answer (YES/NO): NO